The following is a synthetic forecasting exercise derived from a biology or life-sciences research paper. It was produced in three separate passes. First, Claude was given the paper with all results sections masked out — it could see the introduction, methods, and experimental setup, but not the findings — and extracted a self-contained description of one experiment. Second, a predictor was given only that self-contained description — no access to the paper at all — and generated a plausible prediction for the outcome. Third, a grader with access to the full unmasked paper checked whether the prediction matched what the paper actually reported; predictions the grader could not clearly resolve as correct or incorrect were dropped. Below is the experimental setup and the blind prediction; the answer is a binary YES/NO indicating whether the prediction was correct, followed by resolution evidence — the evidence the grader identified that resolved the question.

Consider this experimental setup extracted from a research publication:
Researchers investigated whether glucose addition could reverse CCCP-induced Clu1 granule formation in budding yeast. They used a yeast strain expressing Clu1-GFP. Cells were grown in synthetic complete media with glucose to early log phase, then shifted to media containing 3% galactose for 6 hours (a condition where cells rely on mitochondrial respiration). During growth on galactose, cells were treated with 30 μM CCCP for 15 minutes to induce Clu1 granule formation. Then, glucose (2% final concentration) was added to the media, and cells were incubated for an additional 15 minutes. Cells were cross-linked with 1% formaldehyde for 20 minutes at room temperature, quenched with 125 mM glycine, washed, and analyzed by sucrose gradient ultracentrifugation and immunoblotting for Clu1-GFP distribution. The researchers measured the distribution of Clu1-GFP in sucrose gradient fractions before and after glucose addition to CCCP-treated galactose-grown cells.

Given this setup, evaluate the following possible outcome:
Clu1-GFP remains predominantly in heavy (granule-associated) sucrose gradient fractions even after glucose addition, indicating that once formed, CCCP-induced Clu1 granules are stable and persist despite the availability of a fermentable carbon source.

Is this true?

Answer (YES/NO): NO